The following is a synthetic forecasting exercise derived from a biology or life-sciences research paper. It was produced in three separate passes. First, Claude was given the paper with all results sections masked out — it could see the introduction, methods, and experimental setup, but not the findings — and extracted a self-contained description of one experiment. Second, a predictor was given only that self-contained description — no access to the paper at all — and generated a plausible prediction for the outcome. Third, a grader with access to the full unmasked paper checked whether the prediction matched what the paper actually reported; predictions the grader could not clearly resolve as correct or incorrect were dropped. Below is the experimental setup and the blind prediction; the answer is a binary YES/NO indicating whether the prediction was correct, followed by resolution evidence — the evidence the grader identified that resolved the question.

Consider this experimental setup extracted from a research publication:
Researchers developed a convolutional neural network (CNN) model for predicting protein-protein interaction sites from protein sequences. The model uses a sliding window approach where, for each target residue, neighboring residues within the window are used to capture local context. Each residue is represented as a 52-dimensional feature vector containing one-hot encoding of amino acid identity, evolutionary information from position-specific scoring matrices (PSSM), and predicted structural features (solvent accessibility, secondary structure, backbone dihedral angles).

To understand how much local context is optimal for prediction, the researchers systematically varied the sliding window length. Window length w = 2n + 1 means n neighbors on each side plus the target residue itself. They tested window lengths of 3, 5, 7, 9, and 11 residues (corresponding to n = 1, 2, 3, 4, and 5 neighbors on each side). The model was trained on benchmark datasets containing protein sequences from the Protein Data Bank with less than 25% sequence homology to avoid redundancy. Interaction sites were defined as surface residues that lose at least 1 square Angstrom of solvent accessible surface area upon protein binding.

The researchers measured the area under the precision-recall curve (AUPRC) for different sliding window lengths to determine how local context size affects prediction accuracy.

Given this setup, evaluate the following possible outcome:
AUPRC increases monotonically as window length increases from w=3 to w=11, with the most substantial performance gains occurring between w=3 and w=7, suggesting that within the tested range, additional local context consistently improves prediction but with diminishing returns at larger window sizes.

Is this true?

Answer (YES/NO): NO